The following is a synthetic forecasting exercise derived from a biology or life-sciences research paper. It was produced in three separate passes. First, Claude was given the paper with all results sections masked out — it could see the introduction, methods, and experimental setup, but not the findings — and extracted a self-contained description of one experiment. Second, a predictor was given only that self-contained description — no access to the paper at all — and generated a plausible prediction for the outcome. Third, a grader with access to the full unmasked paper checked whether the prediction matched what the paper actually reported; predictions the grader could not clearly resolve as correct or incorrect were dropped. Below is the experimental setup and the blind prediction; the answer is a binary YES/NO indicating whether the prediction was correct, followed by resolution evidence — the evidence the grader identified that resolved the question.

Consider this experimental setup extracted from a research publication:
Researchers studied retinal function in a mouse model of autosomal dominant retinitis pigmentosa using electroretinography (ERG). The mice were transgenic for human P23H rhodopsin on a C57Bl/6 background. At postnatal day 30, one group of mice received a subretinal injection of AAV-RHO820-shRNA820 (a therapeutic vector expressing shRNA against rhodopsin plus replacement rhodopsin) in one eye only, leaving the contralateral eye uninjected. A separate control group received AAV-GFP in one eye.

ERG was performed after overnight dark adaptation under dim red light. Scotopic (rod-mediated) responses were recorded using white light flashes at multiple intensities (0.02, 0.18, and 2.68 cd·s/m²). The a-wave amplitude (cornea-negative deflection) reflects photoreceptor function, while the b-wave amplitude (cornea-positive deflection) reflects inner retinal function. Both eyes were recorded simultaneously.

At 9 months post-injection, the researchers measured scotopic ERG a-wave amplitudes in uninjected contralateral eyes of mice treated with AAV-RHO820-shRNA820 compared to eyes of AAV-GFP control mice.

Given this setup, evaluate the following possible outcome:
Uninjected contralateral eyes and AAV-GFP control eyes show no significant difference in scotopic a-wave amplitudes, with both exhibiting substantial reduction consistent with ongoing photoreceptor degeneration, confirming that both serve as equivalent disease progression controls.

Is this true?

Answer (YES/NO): NO